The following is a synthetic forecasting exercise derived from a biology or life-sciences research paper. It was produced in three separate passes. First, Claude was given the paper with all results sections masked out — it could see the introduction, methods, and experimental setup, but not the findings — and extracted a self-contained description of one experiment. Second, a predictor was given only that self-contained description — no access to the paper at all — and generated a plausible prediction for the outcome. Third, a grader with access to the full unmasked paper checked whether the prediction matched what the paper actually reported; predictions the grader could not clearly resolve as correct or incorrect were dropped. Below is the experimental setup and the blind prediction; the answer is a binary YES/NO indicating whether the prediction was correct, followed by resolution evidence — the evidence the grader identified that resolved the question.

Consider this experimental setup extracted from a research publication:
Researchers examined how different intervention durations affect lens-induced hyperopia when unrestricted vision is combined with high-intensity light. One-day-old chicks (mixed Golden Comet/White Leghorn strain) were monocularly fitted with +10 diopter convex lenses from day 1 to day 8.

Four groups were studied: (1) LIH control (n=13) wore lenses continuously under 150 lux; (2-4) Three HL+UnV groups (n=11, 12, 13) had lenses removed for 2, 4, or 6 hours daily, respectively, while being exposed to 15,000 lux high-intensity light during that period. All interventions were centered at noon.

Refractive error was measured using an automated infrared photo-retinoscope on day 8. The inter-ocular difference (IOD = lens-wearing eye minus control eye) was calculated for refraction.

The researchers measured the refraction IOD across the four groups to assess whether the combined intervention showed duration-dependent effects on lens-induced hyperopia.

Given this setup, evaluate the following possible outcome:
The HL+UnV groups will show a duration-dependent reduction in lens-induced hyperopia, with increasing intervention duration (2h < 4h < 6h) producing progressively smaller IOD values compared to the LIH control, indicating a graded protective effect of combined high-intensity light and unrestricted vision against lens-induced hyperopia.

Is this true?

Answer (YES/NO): NO